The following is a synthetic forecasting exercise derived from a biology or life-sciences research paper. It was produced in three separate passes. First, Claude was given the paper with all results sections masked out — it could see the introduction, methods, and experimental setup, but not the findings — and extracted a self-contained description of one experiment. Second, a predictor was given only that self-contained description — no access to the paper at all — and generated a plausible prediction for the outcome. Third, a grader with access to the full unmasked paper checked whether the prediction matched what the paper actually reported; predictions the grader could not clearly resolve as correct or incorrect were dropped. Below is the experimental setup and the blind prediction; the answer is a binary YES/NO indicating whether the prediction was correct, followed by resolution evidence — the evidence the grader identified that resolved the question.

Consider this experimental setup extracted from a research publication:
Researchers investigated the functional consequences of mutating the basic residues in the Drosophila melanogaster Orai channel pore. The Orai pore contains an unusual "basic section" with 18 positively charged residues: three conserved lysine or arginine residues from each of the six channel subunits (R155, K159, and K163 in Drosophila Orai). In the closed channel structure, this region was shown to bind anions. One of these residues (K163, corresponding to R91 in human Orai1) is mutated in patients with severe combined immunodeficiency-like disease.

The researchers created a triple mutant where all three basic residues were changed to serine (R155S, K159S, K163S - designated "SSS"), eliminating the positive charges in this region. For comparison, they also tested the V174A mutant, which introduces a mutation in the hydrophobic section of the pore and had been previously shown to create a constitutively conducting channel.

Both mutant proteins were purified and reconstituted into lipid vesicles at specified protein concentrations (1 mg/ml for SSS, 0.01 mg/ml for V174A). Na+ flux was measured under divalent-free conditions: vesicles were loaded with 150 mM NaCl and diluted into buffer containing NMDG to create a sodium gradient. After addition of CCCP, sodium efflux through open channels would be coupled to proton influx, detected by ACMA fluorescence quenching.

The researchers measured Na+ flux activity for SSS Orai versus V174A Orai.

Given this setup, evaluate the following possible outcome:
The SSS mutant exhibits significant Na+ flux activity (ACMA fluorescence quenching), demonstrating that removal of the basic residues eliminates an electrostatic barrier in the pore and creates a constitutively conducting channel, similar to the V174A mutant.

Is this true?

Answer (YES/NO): NO